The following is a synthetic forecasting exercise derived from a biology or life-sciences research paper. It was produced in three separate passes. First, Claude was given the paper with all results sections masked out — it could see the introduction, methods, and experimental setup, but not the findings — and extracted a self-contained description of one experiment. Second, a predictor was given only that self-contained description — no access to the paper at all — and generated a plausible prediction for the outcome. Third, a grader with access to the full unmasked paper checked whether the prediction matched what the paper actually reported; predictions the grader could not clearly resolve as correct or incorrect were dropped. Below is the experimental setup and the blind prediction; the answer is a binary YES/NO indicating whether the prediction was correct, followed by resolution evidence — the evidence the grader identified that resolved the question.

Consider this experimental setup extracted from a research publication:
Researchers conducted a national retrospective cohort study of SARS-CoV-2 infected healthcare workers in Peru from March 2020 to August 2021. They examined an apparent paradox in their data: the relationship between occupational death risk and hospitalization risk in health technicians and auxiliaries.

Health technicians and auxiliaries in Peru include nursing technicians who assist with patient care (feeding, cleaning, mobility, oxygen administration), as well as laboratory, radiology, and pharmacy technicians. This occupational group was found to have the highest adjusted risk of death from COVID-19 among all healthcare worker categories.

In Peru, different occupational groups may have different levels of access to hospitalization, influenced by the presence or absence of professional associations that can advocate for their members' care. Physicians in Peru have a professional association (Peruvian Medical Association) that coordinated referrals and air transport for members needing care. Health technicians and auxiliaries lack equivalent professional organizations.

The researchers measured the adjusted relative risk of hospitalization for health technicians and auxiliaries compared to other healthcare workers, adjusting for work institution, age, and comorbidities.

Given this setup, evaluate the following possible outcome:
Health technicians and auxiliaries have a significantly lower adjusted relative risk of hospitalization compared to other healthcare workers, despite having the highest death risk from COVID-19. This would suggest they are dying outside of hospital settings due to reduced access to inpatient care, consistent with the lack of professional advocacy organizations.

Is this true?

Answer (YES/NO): NO